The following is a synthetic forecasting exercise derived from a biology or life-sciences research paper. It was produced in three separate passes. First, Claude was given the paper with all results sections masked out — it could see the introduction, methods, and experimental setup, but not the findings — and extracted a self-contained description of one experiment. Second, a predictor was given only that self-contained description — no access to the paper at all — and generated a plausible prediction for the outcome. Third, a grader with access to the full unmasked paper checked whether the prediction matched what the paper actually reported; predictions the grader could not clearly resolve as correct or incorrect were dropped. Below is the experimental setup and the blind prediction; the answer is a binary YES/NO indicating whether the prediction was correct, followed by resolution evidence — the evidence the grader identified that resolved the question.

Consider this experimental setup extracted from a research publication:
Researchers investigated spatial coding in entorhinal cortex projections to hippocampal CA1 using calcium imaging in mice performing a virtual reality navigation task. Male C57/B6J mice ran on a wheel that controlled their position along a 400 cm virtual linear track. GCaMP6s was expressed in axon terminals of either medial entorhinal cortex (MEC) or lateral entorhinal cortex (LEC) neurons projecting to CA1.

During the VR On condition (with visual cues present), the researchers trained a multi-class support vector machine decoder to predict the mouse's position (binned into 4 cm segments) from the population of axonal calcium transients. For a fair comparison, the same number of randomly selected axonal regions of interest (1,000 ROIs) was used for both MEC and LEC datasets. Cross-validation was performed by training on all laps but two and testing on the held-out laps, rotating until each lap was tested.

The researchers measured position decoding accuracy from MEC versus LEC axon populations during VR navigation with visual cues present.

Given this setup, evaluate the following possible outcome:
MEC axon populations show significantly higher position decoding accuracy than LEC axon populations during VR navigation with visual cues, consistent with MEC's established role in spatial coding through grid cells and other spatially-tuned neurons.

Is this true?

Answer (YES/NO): NO